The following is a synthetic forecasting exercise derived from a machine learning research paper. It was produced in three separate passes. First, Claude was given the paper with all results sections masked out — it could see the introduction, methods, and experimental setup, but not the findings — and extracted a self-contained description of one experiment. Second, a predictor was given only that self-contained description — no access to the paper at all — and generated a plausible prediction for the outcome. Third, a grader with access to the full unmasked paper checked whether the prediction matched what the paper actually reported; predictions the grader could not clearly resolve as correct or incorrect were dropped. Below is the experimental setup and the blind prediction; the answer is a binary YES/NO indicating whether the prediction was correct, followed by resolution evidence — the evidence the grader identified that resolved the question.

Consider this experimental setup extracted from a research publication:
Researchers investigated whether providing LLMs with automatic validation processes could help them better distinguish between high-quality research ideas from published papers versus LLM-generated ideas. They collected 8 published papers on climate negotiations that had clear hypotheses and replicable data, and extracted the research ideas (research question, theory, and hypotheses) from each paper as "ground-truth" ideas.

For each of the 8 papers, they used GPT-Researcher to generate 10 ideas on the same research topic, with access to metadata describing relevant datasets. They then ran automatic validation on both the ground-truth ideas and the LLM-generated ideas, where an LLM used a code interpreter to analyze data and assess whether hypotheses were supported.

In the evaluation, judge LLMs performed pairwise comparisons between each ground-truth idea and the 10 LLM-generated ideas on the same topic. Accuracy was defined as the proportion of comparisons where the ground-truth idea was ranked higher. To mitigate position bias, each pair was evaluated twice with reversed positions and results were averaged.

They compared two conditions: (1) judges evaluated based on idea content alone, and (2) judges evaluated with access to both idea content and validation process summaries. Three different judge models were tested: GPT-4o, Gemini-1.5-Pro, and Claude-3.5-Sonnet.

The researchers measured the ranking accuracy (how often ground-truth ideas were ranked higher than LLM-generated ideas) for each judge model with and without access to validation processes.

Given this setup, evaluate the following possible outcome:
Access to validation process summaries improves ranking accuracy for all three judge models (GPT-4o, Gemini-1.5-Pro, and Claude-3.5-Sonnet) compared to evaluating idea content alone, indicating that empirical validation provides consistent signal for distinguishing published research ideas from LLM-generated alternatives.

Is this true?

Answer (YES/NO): NO